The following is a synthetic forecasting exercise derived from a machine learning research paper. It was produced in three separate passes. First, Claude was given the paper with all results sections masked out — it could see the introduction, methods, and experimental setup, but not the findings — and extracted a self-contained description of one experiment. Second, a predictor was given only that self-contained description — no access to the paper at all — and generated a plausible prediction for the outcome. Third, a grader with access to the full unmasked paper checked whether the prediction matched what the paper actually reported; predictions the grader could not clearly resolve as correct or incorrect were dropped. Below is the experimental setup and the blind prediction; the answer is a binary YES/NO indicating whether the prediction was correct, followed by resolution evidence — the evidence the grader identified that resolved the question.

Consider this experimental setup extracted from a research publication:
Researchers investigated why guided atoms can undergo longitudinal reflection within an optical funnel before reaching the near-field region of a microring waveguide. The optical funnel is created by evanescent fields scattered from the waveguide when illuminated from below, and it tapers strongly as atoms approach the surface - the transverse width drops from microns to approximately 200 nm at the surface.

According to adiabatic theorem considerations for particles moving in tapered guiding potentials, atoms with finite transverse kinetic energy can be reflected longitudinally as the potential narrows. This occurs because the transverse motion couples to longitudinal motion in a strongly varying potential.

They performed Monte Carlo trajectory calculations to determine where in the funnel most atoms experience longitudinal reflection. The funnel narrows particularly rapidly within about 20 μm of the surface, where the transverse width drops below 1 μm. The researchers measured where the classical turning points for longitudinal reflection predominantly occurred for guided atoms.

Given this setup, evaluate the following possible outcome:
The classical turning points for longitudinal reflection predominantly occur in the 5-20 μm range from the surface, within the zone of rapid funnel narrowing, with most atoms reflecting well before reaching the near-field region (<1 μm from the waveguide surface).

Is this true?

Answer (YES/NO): NO